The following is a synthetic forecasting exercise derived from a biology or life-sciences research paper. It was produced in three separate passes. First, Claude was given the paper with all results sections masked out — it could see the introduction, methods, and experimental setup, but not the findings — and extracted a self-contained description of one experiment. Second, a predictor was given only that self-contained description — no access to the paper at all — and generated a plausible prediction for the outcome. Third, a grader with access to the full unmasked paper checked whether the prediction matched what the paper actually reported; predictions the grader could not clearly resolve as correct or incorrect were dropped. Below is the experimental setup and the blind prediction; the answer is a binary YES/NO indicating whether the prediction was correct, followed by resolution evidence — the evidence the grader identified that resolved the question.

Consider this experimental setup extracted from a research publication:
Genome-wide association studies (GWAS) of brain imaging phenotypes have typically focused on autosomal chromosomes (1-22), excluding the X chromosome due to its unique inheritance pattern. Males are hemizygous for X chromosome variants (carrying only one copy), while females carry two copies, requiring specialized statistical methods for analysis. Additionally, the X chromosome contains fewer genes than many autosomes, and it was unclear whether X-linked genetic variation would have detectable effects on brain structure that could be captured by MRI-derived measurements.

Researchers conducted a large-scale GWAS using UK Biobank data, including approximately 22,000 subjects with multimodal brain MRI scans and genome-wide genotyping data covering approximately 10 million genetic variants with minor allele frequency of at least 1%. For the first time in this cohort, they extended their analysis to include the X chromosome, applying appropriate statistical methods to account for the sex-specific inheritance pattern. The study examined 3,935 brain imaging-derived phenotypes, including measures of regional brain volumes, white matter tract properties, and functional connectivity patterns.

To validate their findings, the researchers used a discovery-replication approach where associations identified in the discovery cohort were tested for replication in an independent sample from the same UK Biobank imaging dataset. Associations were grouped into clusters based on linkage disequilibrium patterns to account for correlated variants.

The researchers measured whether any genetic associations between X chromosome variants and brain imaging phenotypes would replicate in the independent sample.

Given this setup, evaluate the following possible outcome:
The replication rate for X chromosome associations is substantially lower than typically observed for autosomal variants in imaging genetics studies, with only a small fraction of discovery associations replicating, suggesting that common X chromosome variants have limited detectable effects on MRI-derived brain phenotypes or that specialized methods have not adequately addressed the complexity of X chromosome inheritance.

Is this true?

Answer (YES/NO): NO